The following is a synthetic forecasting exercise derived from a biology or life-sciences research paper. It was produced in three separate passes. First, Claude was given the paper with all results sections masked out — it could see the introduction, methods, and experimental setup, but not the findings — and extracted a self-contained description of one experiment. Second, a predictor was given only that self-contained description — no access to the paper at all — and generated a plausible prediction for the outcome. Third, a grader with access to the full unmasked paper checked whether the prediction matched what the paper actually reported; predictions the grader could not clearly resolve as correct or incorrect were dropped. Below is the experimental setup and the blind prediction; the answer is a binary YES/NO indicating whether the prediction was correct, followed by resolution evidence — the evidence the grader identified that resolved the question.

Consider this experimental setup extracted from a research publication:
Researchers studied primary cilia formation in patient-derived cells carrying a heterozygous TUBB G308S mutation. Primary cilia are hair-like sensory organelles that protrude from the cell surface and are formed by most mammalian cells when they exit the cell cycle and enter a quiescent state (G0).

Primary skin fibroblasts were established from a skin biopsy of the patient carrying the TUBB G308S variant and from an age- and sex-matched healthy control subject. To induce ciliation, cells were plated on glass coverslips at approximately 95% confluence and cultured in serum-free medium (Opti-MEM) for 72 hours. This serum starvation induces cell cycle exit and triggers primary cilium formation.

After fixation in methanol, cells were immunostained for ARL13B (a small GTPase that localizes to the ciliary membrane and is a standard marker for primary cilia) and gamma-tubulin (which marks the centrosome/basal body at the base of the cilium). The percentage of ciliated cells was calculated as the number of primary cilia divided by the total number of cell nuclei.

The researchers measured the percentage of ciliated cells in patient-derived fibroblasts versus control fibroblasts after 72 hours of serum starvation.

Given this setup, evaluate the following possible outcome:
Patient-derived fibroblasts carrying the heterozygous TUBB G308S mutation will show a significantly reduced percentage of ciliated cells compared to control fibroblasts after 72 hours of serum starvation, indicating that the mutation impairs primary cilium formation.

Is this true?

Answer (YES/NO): YES